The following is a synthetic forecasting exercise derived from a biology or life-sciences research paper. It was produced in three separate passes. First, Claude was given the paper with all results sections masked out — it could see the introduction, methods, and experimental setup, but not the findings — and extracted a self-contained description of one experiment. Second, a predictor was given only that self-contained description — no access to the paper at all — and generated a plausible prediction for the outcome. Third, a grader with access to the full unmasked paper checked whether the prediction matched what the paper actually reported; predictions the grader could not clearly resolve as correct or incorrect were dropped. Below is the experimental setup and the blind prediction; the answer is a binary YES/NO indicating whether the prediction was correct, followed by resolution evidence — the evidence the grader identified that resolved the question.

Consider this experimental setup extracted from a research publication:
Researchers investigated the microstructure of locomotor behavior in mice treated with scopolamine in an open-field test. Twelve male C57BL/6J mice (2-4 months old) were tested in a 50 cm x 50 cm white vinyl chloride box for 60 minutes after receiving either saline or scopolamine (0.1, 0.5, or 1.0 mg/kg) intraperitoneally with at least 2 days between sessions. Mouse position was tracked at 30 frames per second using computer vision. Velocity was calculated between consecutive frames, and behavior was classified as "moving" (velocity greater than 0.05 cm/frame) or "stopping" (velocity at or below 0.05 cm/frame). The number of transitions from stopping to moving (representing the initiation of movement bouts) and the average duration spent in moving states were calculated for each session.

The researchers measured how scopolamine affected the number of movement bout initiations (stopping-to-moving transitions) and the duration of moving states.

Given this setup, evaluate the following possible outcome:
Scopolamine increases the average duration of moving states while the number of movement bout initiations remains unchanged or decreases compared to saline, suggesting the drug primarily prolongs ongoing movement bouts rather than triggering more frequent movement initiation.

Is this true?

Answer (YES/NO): YES